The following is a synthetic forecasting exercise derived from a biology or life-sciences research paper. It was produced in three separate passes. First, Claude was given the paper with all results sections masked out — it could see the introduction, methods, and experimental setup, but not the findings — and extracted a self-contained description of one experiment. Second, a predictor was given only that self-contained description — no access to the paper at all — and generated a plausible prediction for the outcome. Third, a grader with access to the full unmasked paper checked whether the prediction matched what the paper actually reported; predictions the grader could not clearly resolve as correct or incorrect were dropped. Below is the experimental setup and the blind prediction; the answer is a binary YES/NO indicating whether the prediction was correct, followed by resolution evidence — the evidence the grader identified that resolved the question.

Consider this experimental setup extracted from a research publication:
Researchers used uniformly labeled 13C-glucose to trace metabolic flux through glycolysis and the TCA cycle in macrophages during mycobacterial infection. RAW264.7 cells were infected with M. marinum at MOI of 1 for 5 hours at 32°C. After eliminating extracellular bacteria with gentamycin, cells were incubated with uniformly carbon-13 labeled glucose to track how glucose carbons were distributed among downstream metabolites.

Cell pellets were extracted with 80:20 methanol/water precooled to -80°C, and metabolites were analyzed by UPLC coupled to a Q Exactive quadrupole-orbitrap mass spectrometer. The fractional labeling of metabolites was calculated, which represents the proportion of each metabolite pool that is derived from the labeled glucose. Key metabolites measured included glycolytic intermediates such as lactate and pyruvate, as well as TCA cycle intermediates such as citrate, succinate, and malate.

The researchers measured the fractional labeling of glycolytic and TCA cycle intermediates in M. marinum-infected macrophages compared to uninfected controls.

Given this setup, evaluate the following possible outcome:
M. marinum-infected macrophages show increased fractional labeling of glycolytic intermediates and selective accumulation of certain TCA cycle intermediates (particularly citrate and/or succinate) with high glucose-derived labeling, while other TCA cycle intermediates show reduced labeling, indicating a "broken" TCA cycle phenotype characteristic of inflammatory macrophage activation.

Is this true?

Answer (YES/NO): NO